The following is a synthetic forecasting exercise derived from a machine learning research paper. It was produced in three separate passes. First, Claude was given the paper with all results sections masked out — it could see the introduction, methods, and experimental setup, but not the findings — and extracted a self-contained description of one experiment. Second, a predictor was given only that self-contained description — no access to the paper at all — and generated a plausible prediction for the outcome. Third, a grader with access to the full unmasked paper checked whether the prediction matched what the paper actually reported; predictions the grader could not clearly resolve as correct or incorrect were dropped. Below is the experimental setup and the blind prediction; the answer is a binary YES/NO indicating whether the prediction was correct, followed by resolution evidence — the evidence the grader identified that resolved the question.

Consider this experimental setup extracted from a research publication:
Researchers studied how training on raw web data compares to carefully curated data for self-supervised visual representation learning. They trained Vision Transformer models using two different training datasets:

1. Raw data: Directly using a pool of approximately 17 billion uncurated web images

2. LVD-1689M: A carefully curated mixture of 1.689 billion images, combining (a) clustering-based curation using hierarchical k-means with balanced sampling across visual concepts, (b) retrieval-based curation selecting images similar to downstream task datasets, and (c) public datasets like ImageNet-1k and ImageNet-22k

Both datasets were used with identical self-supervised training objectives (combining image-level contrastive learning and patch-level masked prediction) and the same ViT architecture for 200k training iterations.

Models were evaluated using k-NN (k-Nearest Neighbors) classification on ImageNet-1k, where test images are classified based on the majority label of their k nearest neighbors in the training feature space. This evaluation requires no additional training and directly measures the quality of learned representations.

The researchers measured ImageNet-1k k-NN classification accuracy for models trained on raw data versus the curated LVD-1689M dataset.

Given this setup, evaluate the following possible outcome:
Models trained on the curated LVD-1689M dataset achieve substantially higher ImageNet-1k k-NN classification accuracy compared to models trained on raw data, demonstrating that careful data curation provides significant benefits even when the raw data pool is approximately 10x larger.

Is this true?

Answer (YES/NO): YES